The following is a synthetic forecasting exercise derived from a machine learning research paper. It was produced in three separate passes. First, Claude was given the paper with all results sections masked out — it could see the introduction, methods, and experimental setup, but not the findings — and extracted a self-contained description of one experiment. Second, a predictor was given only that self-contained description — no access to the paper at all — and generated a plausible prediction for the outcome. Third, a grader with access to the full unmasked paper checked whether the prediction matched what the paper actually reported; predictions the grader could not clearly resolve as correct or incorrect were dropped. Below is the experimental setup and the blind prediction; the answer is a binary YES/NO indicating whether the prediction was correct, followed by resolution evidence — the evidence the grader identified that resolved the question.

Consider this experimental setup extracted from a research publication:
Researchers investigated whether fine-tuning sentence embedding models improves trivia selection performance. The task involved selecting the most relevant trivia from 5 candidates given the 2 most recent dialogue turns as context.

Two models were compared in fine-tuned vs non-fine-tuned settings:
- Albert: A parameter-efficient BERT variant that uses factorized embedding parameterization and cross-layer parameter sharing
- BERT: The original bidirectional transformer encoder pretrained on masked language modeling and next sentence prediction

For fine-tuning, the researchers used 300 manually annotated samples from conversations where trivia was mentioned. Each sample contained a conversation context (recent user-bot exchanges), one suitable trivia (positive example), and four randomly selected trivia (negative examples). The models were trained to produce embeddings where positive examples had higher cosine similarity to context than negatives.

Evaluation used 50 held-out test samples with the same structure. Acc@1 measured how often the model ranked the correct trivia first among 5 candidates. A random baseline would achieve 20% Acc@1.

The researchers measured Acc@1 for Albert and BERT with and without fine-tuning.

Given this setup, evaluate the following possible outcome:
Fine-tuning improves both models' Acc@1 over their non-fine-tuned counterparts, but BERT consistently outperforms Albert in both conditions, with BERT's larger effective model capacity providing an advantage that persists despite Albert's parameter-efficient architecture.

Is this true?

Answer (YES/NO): NO